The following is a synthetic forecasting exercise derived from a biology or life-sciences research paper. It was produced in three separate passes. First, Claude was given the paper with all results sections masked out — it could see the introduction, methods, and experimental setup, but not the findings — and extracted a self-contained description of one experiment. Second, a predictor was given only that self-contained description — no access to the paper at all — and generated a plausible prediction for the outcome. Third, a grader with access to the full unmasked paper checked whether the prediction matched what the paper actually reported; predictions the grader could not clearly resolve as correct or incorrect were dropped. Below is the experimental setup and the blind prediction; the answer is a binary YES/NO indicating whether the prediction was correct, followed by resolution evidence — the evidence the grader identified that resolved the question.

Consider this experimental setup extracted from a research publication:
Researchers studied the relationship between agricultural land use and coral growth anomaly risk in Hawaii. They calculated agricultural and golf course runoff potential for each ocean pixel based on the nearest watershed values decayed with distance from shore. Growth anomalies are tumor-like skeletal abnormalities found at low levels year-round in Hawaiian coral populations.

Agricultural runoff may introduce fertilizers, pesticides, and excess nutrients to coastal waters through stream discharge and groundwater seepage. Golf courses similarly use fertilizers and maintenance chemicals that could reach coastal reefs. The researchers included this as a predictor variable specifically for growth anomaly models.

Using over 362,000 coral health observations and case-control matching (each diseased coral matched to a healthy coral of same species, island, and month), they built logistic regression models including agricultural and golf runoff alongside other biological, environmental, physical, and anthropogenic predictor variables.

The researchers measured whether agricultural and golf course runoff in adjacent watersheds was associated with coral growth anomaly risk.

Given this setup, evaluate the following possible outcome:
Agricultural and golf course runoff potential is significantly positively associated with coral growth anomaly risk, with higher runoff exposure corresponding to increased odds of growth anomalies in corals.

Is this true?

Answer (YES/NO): NO